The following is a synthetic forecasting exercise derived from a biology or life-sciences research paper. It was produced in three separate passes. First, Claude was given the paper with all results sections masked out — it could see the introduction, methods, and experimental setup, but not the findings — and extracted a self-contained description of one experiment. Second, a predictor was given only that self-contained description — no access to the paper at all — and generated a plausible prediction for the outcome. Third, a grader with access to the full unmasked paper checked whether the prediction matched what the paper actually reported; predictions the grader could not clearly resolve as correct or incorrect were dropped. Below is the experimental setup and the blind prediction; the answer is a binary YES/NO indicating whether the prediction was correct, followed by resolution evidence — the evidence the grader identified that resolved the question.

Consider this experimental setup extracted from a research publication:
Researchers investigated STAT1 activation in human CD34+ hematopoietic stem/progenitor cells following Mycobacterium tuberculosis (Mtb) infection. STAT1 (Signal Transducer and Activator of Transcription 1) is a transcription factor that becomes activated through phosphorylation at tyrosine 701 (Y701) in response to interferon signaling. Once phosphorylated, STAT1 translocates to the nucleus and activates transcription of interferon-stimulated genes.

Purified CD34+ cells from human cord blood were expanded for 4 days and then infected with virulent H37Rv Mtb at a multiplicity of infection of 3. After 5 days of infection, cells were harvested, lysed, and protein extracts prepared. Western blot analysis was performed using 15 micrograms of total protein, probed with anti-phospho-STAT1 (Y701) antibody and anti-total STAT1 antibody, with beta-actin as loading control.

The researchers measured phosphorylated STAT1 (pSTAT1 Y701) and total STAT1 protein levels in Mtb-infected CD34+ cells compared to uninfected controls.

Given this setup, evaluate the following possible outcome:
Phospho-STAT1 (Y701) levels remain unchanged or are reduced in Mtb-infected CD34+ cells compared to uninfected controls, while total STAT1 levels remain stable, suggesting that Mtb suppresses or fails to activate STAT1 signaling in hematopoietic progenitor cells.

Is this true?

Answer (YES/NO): NO